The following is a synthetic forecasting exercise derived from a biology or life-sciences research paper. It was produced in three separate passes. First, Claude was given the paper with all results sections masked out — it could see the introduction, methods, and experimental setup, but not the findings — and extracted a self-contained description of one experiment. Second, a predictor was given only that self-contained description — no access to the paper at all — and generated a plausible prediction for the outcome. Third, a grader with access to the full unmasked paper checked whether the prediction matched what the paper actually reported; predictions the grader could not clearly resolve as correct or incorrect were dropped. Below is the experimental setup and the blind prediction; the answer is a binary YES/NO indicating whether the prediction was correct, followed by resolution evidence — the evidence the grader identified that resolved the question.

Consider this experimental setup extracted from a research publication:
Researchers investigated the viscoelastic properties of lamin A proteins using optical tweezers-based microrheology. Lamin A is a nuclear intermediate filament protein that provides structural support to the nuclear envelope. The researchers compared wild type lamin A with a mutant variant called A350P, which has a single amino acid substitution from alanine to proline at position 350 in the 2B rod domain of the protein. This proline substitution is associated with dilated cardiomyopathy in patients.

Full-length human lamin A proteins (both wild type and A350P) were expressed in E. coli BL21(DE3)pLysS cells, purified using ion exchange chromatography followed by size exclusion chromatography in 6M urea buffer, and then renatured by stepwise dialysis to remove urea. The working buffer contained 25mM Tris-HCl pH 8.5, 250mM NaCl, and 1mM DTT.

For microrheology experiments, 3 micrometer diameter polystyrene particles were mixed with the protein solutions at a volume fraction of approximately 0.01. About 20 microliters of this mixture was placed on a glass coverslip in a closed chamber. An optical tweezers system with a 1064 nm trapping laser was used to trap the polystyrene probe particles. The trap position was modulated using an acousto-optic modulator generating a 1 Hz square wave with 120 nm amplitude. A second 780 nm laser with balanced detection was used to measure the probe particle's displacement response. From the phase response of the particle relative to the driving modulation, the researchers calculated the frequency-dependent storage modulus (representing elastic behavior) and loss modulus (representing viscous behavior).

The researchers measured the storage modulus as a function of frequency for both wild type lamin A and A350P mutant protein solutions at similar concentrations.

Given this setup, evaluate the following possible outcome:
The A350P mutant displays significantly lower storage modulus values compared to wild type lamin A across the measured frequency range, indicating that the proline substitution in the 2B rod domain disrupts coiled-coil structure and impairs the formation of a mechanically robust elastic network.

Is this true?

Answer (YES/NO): NO